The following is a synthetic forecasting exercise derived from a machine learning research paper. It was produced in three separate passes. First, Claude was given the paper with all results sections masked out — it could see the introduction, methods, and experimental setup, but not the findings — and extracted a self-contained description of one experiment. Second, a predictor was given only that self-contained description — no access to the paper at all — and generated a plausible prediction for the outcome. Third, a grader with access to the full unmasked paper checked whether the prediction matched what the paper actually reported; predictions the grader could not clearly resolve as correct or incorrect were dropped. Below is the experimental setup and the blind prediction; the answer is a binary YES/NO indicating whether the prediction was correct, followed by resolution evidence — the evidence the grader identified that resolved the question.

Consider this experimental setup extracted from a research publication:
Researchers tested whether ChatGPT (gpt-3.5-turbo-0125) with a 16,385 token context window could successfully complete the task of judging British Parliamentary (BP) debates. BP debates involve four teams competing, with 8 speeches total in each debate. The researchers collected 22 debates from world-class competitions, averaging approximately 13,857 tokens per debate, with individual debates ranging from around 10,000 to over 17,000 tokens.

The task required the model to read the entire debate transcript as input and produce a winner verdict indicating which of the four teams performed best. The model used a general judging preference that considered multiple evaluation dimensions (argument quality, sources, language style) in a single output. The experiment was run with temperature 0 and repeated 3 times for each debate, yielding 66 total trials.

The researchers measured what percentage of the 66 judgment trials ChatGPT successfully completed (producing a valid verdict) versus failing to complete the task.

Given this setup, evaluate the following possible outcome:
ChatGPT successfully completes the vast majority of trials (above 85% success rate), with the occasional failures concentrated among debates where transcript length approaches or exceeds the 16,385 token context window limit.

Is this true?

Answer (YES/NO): NO